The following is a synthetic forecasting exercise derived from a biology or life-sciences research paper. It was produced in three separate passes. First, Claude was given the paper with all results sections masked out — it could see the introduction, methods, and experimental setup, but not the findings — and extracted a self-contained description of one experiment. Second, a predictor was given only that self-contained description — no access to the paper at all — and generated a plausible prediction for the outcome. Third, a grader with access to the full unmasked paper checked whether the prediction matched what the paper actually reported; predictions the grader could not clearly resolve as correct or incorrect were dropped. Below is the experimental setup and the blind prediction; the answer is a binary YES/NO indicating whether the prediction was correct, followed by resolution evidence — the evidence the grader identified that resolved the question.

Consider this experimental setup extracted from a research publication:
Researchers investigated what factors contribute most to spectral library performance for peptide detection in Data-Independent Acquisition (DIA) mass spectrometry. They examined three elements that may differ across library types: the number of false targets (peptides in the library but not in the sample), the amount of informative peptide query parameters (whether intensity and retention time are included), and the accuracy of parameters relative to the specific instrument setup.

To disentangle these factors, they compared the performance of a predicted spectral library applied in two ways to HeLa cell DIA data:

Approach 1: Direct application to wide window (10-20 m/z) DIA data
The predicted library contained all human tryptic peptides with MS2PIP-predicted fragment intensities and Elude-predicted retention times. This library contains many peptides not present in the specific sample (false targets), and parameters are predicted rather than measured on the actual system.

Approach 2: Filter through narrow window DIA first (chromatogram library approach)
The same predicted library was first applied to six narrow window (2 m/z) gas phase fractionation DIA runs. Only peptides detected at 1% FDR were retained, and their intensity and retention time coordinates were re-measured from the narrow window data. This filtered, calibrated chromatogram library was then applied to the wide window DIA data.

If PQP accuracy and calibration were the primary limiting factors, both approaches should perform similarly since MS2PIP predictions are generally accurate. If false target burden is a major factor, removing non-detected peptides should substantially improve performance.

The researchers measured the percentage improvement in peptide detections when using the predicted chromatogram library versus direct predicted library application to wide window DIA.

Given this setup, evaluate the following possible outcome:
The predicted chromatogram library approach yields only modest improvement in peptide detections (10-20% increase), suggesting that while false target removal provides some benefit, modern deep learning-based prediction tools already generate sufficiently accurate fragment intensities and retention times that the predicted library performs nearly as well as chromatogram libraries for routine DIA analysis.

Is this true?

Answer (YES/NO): NO